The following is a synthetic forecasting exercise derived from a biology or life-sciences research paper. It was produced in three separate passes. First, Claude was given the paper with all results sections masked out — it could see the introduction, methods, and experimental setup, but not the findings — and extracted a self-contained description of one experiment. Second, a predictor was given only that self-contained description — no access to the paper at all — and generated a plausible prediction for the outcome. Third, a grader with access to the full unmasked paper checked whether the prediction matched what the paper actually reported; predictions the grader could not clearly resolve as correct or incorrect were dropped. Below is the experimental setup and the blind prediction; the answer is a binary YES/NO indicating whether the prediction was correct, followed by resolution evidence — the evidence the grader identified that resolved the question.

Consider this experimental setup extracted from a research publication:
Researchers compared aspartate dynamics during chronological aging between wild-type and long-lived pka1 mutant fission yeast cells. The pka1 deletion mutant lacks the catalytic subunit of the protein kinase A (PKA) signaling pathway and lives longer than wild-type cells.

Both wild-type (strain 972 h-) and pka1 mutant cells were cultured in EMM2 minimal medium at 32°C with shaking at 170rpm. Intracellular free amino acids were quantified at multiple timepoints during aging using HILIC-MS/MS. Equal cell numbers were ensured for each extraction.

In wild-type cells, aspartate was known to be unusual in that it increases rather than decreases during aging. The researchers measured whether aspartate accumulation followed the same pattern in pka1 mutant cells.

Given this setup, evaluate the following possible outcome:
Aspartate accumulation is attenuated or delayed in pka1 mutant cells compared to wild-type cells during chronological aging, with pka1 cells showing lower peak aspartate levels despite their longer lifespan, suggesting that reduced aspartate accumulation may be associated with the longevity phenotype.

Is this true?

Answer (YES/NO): NO